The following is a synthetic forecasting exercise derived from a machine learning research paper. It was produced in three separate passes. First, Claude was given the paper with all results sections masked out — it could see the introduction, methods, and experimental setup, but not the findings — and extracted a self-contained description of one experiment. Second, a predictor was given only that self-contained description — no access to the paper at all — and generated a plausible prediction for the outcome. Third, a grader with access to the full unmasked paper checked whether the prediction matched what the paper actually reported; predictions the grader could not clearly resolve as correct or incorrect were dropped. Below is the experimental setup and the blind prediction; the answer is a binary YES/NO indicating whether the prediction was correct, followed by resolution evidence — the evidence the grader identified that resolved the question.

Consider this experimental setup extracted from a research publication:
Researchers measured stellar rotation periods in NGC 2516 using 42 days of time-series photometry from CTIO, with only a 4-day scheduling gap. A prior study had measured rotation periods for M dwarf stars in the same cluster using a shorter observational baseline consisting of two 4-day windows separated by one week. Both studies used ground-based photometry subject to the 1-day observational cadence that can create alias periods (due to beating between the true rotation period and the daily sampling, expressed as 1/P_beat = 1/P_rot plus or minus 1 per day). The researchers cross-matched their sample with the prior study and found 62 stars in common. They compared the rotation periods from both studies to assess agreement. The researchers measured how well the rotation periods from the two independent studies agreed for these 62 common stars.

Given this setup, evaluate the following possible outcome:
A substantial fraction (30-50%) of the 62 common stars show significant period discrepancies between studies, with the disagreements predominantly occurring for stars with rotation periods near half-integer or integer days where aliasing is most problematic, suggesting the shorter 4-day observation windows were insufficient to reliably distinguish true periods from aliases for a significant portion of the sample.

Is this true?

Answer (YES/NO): NO